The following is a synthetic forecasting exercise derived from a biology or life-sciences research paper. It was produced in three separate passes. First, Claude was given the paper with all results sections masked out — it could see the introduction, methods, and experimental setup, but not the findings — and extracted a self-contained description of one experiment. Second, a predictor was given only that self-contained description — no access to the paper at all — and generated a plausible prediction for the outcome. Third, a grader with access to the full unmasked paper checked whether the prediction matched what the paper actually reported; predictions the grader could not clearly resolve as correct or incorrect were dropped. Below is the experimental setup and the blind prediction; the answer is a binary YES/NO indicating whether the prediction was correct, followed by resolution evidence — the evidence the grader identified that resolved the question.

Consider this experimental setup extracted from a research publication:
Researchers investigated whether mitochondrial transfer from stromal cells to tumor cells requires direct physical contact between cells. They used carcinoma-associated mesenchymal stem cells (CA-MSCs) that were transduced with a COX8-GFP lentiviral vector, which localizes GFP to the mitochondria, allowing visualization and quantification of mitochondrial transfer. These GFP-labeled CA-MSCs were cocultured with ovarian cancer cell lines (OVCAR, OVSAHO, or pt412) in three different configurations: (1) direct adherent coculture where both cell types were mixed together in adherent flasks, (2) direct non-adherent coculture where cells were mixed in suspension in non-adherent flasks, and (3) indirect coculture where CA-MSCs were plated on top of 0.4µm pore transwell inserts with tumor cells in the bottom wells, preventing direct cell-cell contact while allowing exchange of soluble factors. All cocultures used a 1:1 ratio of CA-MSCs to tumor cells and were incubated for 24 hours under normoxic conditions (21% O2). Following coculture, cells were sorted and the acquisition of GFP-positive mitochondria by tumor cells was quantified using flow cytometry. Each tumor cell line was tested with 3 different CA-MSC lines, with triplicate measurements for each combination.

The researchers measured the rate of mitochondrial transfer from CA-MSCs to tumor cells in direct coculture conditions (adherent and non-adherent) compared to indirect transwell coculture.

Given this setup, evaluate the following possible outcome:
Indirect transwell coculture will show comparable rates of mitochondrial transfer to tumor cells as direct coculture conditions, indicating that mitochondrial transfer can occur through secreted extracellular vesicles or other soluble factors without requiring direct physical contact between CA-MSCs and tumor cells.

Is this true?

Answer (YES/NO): NO